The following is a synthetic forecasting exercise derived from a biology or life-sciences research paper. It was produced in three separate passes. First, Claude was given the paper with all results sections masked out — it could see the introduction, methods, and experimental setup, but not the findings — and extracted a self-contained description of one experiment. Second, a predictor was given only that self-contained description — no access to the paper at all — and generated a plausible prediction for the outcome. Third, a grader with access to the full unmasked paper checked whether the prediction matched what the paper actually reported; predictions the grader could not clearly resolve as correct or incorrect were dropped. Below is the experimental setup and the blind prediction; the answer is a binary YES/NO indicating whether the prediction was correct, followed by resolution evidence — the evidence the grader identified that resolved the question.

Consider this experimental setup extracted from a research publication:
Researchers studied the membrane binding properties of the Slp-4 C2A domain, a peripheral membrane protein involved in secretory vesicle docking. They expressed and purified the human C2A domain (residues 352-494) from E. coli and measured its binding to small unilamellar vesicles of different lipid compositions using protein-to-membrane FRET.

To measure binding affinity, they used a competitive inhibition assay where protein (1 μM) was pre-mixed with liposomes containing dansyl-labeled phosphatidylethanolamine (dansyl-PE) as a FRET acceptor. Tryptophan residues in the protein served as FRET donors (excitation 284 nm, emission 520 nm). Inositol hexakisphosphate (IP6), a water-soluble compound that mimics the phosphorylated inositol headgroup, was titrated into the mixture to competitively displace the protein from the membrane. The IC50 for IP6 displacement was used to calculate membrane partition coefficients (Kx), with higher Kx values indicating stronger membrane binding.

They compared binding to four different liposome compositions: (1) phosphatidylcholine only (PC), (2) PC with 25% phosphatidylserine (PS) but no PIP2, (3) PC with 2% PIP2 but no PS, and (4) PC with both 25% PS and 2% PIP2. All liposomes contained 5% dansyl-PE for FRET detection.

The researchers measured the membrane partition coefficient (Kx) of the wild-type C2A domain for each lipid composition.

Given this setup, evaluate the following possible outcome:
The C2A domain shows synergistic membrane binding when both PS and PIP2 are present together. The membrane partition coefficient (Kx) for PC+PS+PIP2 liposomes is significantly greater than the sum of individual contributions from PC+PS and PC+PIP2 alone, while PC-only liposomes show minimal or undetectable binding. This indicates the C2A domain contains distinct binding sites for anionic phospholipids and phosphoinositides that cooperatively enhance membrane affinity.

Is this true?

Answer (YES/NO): YES